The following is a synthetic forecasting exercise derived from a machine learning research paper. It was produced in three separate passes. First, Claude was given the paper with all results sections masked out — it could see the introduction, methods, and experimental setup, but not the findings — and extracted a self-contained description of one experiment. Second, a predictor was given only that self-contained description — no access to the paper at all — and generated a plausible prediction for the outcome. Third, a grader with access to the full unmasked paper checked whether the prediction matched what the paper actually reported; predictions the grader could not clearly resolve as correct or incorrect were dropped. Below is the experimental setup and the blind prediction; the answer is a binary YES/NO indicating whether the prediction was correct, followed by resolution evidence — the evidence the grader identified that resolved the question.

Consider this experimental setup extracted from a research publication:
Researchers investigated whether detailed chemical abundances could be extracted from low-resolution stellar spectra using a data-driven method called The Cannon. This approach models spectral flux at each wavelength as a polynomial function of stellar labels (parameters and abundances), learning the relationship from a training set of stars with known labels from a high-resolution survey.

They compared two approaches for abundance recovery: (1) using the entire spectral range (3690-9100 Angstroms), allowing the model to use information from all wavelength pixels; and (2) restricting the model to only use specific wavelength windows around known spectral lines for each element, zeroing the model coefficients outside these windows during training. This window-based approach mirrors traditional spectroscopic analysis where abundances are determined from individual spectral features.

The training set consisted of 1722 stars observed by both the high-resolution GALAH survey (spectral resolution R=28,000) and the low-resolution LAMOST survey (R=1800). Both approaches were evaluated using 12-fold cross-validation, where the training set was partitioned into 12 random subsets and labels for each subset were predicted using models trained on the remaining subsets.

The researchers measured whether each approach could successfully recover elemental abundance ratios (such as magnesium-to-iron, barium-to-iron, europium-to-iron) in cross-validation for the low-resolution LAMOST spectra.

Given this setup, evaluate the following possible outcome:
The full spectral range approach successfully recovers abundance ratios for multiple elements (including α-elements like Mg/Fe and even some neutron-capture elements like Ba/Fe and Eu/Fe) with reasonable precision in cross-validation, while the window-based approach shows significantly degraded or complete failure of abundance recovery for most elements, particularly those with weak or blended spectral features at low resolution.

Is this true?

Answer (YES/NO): YES